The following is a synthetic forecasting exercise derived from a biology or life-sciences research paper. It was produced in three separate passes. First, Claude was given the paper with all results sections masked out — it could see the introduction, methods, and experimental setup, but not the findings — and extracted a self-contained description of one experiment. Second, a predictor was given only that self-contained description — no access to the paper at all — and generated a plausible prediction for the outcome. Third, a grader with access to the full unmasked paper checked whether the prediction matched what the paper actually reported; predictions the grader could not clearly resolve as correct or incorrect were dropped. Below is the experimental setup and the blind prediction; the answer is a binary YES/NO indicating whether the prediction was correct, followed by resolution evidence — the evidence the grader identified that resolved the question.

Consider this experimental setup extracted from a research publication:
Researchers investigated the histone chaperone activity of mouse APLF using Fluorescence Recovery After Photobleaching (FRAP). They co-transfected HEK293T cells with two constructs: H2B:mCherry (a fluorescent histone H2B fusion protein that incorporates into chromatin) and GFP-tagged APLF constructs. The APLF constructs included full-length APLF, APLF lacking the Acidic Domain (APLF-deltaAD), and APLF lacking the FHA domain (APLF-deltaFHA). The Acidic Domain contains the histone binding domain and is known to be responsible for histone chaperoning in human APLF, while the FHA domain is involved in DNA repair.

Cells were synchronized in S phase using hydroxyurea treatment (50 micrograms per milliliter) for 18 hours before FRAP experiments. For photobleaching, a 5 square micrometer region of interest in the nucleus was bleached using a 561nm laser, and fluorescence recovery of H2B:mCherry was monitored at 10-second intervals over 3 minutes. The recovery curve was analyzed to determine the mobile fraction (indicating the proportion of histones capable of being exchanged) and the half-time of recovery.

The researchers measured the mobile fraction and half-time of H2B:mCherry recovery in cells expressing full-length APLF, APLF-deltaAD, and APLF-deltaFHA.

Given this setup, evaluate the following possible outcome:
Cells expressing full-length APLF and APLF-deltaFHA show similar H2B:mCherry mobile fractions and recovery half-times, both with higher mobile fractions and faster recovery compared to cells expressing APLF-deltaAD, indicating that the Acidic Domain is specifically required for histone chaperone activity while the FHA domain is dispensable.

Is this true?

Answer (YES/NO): YES